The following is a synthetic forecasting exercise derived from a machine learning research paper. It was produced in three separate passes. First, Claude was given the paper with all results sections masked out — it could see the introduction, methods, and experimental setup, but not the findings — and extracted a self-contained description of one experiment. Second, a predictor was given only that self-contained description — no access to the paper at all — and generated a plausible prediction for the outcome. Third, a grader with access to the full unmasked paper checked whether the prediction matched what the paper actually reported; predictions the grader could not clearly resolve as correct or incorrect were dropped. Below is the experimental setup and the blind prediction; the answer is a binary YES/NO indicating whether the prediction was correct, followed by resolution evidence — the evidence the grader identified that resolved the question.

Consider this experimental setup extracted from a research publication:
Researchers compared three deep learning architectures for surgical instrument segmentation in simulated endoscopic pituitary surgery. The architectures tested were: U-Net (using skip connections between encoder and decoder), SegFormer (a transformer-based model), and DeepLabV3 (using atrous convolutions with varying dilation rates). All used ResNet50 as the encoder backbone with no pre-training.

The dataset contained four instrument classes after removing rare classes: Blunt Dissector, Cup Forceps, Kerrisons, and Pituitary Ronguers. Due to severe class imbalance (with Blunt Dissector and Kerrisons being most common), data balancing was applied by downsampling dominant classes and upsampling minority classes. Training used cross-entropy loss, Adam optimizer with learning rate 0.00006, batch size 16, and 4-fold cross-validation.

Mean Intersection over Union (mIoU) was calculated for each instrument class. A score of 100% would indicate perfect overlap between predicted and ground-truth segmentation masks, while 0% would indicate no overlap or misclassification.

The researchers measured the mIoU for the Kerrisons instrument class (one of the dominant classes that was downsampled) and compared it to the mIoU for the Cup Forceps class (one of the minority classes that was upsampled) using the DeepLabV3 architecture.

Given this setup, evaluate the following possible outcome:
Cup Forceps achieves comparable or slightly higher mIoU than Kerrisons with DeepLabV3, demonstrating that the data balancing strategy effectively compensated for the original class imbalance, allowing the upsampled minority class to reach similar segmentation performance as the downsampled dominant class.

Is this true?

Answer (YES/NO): NO